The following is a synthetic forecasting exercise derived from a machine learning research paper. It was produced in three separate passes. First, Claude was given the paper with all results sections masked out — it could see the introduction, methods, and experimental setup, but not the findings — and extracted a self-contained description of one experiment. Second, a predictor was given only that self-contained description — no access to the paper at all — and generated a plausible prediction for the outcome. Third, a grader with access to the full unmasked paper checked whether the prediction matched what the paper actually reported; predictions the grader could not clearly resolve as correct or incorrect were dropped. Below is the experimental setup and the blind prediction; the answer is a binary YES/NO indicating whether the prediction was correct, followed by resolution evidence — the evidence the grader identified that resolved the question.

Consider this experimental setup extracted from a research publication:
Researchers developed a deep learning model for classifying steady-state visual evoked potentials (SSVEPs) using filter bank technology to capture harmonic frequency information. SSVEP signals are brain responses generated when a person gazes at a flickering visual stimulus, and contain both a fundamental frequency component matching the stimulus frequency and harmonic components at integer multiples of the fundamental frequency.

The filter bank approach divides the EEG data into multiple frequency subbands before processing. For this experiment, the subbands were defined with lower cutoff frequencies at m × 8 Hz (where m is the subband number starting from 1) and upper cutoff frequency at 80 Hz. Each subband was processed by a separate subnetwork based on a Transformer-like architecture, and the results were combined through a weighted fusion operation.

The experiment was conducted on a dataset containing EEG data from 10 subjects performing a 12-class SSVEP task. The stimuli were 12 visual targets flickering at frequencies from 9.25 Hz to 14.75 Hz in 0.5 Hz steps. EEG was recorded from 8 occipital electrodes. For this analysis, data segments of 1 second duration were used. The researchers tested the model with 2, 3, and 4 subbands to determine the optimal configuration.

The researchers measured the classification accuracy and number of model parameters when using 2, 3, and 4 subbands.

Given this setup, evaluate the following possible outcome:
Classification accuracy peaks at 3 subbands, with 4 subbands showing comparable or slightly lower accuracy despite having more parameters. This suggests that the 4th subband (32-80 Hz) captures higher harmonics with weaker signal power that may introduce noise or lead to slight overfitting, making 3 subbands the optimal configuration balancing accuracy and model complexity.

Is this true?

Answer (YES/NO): NO